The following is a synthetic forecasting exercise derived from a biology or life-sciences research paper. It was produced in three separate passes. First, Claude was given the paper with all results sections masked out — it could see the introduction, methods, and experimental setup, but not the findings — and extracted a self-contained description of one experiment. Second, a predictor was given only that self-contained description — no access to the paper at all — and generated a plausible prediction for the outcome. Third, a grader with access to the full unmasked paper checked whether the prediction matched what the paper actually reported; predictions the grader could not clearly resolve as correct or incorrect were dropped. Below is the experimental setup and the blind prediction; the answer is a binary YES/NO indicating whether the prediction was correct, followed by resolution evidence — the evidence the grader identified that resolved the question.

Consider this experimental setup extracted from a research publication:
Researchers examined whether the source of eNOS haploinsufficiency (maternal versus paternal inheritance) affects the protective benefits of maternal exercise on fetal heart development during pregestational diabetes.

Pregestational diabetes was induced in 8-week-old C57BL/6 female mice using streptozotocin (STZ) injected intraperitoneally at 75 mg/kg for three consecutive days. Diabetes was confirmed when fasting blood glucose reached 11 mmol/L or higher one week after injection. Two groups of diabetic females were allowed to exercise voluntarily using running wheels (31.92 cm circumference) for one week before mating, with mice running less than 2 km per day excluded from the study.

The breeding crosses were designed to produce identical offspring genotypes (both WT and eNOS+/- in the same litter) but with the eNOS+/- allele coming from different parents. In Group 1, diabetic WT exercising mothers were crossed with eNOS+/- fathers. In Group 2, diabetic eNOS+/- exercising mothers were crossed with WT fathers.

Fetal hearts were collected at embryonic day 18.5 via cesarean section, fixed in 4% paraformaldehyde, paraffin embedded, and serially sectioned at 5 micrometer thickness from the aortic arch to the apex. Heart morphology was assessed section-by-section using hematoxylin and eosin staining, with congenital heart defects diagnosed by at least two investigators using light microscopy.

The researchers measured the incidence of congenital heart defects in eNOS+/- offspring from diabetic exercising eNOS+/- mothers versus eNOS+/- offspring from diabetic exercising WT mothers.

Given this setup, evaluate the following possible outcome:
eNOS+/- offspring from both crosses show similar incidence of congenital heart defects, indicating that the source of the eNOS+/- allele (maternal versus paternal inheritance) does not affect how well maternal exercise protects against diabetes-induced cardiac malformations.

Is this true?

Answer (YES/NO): YES